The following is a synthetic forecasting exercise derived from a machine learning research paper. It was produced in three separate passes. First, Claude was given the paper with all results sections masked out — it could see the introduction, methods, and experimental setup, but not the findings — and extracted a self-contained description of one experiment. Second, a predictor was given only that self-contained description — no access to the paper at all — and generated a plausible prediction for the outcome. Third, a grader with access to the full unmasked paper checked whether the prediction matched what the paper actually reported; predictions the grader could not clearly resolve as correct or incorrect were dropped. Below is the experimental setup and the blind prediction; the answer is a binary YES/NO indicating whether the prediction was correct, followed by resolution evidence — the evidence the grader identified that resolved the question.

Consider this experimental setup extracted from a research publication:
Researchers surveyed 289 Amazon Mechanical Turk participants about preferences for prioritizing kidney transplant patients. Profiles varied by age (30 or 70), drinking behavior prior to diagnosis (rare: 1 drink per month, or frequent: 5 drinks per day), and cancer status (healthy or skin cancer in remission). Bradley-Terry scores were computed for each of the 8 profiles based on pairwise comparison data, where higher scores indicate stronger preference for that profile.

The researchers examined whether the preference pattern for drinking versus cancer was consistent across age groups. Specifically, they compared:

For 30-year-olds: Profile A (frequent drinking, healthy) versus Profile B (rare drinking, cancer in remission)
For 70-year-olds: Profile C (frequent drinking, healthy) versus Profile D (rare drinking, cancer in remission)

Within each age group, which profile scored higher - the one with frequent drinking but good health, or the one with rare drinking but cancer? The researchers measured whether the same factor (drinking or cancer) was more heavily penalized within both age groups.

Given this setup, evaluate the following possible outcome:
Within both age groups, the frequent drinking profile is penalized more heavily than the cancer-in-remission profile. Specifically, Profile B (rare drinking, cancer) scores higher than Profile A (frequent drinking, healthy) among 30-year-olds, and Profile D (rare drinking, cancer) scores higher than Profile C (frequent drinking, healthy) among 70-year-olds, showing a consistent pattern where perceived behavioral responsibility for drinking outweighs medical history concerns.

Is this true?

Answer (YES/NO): YES